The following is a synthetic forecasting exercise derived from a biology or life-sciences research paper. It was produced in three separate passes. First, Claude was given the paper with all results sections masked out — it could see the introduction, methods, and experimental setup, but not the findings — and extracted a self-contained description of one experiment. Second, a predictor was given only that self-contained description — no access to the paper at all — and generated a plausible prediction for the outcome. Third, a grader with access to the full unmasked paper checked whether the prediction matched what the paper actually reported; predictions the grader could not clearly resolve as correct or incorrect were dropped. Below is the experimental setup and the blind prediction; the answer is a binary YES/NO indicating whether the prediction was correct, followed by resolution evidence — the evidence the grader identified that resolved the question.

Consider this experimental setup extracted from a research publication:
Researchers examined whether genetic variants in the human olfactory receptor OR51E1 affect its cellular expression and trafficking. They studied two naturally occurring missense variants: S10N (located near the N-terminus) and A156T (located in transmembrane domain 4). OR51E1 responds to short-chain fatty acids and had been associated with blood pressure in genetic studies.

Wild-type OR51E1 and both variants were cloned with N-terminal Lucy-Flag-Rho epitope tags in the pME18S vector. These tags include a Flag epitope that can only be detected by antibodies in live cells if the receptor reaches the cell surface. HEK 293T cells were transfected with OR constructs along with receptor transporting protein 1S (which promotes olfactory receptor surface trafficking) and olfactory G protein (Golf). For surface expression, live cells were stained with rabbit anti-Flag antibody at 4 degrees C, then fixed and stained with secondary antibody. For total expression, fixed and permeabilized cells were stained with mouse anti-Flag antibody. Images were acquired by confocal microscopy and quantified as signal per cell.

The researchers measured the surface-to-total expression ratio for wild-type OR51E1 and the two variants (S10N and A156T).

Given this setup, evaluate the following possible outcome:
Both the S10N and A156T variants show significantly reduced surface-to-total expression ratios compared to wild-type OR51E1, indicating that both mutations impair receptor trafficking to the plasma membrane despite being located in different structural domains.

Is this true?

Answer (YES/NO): NO